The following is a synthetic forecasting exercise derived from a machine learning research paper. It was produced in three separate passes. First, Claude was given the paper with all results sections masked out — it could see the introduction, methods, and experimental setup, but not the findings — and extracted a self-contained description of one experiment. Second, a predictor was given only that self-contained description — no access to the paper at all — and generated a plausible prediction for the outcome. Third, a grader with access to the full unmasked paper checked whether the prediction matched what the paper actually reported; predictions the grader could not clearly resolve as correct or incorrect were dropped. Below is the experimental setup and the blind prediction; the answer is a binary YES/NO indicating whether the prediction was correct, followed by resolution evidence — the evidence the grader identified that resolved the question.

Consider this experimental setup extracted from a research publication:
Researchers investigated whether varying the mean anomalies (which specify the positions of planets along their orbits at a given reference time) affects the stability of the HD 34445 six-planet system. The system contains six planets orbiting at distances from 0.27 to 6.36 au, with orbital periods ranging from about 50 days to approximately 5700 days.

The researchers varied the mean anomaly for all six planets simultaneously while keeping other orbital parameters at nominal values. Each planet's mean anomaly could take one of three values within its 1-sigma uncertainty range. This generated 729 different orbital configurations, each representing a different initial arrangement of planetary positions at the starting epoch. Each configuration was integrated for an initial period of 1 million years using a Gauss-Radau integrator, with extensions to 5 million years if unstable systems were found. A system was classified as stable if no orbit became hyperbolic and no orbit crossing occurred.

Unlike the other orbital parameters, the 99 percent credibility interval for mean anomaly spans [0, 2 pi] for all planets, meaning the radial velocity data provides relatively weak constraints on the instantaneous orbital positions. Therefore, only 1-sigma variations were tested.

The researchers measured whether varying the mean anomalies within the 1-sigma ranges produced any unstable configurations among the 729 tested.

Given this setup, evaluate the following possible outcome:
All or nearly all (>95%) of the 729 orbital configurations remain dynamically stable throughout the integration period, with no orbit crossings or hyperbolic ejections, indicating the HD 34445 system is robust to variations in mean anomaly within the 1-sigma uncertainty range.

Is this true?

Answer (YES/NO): YES